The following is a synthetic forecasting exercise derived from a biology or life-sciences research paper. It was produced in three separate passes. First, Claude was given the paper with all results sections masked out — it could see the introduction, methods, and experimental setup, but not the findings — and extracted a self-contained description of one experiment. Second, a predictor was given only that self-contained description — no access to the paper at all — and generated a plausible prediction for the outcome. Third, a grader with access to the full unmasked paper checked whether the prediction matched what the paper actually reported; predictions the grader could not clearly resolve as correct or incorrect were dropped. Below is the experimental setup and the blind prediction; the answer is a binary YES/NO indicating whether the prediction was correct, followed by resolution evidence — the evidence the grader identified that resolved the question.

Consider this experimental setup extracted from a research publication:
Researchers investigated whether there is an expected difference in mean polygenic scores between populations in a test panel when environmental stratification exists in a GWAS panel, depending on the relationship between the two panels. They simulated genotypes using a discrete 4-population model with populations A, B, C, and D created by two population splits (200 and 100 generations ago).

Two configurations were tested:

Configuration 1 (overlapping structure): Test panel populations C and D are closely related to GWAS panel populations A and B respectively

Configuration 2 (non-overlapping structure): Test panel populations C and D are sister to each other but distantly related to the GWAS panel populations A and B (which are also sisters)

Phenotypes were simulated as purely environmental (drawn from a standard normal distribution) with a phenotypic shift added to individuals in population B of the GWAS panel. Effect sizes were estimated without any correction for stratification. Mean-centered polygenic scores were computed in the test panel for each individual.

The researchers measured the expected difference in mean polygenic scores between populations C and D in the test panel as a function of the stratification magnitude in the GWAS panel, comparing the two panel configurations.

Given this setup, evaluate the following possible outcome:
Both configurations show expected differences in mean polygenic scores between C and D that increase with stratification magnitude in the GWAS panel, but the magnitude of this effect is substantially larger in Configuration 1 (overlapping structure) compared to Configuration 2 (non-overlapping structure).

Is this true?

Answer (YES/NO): NO